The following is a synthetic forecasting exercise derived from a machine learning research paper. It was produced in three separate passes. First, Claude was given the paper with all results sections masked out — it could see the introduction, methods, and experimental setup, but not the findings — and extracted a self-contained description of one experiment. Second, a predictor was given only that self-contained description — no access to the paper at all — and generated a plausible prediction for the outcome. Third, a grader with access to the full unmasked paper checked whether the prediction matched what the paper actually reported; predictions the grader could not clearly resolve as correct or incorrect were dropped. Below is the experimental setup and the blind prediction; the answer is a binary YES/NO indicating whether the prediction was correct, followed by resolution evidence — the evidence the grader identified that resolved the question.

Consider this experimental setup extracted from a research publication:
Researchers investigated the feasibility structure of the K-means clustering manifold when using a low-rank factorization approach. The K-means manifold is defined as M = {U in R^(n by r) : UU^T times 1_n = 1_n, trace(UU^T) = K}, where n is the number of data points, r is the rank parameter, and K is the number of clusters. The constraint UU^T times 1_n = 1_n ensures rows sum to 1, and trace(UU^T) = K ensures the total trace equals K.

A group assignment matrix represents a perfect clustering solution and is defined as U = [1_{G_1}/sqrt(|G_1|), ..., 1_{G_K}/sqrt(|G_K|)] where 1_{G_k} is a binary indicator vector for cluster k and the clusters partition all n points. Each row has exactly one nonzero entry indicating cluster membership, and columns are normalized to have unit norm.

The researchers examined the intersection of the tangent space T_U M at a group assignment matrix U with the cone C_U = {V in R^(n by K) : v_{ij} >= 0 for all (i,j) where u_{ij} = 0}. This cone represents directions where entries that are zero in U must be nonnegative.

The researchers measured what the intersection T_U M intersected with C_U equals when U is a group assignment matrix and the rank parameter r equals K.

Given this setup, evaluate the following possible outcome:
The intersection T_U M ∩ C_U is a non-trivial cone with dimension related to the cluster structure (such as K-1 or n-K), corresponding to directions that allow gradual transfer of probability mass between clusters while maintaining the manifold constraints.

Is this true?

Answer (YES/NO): NO